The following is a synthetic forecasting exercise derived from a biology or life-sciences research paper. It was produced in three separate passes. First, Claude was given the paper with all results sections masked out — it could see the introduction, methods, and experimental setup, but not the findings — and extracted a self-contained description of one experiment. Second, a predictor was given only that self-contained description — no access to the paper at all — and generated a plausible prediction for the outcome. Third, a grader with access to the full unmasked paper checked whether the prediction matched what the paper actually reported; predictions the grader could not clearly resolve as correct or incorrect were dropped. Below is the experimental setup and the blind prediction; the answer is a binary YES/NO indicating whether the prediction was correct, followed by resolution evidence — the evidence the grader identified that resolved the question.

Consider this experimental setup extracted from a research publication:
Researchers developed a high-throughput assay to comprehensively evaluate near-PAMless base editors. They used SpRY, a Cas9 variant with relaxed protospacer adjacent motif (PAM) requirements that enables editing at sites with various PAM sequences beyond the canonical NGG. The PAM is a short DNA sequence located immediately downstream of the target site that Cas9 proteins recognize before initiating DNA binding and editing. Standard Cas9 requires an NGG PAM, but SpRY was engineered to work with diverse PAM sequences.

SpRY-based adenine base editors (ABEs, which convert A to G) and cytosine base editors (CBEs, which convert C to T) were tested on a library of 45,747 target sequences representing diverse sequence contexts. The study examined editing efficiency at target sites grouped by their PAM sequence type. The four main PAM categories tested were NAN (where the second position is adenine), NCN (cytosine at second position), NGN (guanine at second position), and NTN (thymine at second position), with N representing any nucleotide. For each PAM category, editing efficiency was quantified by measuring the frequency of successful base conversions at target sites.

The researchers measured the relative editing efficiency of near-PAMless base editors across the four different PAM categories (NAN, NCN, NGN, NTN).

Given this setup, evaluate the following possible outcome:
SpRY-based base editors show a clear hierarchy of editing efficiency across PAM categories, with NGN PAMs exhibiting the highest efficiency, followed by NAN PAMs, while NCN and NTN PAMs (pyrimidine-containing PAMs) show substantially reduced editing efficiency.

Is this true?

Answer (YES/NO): NO